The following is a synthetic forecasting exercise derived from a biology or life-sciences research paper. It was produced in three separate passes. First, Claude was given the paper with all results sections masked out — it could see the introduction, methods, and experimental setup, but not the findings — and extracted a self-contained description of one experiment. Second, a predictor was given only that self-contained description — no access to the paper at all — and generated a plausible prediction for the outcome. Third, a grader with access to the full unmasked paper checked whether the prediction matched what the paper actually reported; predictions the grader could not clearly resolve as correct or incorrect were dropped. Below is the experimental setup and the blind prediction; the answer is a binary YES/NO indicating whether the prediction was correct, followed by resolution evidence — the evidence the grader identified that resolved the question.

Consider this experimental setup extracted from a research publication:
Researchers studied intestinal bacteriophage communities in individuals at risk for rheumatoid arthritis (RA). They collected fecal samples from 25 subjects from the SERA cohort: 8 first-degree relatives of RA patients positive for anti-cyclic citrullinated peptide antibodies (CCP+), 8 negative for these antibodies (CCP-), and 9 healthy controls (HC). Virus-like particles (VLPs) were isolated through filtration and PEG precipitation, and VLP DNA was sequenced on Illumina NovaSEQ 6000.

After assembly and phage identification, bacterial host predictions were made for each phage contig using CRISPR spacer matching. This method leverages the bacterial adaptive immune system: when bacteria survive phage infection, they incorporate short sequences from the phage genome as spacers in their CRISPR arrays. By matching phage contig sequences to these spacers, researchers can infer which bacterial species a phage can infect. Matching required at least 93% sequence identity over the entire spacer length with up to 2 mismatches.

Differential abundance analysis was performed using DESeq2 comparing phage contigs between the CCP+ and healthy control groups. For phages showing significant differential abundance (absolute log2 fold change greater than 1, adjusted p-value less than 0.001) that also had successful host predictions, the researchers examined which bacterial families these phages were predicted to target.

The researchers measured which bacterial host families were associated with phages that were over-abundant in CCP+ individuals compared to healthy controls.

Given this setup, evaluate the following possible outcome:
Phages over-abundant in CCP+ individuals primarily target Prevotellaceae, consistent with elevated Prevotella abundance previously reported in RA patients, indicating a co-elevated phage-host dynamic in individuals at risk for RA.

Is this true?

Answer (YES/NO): NO